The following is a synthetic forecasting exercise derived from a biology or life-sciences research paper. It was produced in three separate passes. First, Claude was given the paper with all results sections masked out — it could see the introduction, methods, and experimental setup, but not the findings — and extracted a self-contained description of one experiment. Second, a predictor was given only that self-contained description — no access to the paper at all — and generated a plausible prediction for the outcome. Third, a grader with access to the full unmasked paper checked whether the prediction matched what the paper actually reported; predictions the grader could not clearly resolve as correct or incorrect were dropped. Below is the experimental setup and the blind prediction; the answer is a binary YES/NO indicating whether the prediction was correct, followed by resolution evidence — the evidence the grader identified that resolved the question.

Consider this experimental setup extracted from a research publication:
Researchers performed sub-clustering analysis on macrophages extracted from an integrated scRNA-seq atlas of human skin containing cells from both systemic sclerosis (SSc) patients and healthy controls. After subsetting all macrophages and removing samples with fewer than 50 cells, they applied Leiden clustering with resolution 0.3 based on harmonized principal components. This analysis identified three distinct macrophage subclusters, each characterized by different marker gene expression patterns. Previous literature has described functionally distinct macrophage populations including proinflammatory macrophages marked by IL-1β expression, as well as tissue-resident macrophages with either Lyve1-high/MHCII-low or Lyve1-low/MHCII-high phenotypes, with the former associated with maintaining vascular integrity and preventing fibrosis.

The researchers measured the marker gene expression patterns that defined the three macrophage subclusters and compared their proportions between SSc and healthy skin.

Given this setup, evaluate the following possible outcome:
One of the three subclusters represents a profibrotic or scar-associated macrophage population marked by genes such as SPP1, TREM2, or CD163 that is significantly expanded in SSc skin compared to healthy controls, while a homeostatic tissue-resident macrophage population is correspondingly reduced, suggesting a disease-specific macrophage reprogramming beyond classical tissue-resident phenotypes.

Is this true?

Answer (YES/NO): NO